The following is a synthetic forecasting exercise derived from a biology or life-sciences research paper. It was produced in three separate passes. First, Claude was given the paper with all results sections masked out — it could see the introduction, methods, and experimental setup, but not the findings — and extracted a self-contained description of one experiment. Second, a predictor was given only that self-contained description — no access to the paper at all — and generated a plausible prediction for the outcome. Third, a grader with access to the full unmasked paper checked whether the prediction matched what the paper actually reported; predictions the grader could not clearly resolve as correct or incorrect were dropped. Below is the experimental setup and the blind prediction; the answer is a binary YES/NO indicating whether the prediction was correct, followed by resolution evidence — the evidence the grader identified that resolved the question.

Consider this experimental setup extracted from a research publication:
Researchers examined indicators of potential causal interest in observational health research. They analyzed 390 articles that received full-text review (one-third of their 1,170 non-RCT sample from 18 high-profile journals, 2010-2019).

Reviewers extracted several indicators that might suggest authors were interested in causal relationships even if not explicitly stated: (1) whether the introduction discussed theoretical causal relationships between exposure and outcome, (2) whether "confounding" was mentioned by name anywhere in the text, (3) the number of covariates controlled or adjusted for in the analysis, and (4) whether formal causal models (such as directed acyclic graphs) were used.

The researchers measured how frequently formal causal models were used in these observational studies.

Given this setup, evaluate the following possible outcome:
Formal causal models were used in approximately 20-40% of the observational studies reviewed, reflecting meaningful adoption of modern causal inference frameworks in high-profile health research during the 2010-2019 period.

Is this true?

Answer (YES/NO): NO